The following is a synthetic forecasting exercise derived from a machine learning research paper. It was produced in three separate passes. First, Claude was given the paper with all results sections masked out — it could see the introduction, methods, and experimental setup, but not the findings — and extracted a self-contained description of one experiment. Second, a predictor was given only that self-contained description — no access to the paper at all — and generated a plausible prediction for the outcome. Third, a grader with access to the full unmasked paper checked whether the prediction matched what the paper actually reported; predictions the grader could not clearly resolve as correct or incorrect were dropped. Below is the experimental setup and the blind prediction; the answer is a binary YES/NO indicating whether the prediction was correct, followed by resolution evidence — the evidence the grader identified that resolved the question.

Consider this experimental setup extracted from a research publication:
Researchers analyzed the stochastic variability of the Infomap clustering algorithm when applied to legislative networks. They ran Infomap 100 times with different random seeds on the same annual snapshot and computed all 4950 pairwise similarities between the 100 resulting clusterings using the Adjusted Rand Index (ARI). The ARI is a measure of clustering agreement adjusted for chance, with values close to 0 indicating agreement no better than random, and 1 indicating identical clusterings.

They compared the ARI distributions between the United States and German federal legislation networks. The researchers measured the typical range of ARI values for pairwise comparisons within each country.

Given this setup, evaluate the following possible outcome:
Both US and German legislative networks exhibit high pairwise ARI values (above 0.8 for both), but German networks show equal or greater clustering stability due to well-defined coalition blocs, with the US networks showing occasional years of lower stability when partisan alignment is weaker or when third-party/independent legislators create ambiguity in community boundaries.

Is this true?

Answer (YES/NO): NO